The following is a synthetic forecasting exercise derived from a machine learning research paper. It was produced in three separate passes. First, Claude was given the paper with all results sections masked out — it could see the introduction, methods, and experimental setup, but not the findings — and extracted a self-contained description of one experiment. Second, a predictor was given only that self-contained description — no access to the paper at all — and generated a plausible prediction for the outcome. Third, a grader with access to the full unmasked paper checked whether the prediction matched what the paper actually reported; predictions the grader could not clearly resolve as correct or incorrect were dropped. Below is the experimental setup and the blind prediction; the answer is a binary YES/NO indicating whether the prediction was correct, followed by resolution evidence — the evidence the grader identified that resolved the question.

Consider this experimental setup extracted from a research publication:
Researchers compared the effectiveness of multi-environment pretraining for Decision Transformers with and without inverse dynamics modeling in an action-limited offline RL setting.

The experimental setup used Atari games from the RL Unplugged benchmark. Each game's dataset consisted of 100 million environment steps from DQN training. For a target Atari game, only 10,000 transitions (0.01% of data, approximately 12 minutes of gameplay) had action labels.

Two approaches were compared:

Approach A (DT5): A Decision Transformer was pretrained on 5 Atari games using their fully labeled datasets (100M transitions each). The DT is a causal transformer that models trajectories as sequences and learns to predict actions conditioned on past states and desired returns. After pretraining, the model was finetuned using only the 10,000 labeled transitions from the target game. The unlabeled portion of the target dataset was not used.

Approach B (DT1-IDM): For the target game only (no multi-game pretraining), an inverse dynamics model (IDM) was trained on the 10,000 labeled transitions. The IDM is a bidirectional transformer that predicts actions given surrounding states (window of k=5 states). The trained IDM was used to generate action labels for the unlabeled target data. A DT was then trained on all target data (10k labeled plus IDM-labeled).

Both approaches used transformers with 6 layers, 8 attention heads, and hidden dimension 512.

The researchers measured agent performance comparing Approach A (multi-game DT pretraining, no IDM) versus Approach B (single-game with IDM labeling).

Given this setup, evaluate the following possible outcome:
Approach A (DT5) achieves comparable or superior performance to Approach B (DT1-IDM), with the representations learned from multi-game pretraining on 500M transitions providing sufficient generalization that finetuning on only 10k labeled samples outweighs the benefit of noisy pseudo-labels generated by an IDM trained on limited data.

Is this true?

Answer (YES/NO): NO